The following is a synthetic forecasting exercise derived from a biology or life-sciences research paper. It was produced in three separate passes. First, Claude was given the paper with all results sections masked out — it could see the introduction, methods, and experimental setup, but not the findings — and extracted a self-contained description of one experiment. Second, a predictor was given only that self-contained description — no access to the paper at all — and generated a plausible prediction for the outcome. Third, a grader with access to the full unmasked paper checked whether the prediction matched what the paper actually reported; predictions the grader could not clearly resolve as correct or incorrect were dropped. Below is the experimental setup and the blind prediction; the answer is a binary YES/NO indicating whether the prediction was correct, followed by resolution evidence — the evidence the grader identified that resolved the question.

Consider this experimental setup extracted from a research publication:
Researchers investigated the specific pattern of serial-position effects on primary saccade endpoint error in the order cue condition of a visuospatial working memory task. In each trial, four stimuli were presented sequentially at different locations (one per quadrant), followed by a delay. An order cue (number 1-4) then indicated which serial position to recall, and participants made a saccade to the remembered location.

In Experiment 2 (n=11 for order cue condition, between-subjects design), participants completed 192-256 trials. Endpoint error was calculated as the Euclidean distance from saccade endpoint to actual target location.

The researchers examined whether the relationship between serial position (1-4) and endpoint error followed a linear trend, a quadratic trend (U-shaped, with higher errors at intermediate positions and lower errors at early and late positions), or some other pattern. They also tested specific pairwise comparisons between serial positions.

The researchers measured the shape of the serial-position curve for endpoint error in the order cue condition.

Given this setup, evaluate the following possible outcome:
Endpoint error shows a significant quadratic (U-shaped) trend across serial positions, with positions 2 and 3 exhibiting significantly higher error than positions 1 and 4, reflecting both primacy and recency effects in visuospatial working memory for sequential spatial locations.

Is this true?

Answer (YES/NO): NO